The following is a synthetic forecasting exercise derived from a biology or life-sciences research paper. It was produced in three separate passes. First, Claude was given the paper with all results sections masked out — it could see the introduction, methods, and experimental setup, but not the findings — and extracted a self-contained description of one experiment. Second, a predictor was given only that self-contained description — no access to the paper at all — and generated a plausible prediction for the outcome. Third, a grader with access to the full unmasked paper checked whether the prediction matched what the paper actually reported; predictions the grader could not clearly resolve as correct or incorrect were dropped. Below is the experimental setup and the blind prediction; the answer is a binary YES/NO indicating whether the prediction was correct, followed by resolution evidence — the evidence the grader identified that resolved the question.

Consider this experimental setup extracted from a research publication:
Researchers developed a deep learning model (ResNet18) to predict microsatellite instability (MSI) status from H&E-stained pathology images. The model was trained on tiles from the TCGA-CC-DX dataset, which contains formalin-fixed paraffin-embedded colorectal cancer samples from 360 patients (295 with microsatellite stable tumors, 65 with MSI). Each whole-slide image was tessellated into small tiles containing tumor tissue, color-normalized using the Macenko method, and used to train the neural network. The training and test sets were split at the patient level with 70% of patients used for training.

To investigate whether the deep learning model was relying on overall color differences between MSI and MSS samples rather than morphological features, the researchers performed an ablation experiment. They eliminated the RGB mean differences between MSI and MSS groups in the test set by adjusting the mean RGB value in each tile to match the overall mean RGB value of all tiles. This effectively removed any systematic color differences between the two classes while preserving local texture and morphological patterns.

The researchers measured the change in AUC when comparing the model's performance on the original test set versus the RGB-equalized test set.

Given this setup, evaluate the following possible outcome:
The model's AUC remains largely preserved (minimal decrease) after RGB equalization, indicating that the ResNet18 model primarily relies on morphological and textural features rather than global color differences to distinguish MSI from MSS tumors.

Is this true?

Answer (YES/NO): NO